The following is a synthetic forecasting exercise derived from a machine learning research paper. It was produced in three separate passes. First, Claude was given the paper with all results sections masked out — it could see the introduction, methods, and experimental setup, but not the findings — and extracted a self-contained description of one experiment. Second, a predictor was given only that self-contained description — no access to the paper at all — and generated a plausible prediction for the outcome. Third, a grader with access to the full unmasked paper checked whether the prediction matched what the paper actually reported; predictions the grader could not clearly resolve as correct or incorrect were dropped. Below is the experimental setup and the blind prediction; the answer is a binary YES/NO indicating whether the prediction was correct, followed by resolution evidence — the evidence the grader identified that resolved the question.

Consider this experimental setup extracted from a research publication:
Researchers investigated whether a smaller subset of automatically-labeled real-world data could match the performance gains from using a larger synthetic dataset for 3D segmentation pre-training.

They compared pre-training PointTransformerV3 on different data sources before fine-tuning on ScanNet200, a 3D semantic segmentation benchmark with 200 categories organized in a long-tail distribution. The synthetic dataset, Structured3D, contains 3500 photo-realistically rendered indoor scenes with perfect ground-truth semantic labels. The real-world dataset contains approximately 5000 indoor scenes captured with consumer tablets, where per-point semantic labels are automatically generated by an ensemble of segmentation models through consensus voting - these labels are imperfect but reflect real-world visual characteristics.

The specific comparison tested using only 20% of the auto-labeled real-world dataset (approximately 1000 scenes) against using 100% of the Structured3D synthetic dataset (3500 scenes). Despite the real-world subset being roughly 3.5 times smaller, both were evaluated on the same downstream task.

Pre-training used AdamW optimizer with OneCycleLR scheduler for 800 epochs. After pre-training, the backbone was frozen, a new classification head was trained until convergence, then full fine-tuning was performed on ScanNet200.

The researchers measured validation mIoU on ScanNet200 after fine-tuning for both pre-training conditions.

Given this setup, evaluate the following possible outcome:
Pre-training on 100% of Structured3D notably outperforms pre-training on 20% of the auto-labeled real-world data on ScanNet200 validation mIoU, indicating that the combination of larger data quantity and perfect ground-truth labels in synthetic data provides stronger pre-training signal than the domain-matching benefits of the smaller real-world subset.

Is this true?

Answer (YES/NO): NO